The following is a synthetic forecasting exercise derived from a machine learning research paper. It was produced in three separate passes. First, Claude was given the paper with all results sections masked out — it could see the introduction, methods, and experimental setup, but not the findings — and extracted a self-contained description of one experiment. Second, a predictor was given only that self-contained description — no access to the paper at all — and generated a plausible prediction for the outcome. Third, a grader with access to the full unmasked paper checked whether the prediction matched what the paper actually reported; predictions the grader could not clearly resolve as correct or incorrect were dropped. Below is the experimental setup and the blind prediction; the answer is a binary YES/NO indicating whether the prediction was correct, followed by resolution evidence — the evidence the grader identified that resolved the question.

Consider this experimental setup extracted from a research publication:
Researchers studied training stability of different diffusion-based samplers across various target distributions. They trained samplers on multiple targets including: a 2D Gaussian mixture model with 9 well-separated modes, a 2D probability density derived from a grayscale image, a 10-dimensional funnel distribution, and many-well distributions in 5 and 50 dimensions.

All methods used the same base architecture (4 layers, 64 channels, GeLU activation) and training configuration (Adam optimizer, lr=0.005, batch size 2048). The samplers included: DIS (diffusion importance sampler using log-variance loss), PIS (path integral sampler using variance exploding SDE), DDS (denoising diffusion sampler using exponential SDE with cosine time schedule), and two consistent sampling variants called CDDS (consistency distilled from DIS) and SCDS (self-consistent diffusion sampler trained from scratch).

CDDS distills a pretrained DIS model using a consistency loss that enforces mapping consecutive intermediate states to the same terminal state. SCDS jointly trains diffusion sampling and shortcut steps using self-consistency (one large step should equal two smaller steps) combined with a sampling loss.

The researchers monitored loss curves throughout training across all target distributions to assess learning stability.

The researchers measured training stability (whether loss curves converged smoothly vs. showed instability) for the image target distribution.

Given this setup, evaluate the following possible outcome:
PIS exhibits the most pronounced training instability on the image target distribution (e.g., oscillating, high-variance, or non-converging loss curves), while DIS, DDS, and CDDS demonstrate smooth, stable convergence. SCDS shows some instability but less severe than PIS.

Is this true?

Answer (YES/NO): NO